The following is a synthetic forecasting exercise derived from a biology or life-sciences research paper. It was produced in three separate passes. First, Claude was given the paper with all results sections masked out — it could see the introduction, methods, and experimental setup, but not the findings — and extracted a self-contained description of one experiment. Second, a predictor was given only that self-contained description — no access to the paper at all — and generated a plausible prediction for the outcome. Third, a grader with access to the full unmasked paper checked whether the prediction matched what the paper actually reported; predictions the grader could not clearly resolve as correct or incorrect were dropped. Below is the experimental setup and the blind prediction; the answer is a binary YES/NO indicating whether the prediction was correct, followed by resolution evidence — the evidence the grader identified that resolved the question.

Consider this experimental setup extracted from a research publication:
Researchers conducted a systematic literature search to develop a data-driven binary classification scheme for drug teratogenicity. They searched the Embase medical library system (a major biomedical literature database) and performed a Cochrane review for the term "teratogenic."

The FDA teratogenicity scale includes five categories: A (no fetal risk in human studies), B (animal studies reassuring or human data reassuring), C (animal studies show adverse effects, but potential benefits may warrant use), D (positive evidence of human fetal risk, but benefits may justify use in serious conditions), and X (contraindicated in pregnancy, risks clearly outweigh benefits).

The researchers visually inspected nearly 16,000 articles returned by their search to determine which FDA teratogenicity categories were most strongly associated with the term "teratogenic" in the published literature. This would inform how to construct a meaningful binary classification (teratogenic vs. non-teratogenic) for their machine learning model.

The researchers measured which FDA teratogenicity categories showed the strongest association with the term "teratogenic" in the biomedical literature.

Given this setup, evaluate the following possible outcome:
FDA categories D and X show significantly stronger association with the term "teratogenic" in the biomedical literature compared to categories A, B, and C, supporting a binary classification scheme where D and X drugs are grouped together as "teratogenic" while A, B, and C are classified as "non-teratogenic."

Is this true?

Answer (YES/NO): NO